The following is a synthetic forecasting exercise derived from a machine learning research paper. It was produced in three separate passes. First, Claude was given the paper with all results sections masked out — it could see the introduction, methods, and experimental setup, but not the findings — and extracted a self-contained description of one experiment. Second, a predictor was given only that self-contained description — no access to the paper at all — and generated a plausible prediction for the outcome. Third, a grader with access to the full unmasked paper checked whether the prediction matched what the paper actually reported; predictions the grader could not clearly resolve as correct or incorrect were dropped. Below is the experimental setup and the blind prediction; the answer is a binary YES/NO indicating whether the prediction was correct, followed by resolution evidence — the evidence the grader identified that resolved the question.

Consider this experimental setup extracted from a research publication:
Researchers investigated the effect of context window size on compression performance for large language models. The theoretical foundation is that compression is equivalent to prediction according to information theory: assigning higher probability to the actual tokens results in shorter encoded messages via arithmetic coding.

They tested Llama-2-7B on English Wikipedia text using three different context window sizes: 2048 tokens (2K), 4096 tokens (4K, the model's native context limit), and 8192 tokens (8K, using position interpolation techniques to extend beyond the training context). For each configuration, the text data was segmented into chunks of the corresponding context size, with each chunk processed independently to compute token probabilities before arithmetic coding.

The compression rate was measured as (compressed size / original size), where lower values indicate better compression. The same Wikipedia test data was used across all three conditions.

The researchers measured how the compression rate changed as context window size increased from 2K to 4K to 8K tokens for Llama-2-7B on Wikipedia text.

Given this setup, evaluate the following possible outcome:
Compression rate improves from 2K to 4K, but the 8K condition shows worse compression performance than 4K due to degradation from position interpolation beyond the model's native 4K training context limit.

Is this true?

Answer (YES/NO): NO